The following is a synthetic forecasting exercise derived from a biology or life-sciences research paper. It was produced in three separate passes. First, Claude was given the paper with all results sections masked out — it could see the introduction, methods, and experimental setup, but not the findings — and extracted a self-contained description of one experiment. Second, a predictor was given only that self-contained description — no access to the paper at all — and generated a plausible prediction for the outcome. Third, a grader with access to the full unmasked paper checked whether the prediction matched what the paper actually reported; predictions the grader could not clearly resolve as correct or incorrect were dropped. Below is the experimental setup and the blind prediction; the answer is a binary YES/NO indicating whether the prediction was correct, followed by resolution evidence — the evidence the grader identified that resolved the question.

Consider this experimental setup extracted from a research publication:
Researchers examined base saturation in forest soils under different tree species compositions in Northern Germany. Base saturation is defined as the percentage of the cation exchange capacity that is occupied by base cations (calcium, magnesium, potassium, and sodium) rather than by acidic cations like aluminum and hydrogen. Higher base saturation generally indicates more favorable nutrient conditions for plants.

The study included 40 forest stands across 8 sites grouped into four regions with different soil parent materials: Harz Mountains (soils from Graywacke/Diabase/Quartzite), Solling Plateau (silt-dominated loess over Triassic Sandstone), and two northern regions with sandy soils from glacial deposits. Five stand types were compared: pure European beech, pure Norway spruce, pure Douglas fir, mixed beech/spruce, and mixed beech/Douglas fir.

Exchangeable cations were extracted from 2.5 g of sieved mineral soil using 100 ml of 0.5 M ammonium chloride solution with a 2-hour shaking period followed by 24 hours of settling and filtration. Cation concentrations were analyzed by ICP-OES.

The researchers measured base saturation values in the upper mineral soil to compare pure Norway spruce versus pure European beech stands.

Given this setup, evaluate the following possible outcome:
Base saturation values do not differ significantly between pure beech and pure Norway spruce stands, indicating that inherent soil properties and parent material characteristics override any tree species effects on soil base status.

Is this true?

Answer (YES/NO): NO